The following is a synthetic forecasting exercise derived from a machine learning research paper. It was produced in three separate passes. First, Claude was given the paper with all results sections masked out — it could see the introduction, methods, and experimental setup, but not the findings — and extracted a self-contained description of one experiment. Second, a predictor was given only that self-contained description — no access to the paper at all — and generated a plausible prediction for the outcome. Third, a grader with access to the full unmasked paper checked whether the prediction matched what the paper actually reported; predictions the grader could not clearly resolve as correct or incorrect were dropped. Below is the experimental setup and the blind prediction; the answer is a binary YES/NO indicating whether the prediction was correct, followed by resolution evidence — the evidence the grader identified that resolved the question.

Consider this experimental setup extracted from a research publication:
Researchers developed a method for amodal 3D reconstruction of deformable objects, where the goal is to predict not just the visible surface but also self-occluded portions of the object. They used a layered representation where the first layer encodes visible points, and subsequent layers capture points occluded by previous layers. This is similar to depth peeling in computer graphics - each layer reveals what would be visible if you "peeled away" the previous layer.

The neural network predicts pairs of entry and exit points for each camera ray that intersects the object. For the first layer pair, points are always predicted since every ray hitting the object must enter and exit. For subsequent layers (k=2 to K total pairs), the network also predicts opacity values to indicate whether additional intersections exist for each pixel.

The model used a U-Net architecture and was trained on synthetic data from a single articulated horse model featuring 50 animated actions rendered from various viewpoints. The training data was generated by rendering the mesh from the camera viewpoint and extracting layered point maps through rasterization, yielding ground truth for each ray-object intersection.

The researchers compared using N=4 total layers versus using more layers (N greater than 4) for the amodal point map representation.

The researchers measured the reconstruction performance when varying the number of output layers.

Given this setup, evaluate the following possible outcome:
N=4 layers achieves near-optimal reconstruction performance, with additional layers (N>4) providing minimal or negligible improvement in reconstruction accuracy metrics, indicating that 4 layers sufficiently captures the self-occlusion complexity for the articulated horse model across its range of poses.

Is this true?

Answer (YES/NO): YES